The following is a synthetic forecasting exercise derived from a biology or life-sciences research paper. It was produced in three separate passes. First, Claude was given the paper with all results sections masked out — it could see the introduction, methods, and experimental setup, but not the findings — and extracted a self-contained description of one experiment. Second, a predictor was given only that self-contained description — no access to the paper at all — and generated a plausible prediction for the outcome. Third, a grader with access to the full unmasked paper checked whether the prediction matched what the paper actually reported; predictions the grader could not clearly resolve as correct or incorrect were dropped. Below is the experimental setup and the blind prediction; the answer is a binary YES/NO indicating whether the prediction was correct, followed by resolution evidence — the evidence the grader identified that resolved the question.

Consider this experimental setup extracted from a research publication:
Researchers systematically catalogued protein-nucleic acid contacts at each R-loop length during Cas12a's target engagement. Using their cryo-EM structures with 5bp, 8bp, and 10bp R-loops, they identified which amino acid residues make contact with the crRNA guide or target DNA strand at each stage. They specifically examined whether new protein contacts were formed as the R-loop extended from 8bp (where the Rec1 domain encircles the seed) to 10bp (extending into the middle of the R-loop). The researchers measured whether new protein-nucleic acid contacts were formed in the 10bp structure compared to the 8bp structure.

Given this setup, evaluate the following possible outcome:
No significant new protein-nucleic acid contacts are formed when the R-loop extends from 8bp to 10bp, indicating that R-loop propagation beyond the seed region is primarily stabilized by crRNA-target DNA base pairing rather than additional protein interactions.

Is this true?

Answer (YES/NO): YES